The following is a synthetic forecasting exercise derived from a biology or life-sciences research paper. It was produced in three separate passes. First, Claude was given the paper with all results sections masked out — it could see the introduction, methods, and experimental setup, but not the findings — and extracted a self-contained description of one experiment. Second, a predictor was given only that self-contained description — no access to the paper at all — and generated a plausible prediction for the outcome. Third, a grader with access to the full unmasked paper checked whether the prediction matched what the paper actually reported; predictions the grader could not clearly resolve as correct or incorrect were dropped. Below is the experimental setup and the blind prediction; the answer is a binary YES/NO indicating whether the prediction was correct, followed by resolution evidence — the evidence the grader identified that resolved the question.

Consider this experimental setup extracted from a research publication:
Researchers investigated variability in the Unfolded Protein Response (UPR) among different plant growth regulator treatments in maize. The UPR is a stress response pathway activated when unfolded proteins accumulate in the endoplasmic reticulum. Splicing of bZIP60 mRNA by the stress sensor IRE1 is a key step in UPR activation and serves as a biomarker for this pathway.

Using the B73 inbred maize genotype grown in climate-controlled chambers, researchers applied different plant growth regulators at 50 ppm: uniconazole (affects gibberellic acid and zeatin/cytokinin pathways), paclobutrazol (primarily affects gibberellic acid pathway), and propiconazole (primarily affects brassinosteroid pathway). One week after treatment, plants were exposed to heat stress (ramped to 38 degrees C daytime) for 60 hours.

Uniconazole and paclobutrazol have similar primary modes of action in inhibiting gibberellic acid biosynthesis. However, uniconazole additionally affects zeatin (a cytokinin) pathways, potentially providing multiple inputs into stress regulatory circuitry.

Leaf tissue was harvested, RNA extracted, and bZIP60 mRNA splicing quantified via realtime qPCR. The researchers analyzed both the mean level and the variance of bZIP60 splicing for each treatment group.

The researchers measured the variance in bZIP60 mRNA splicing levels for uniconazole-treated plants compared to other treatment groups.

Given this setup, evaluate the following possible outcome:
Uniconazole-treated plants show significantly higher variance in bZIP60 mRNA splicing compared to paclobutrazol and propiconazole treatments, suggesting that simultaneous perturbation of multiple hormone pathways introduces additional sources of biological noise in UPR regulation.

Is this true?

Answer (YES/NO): NO